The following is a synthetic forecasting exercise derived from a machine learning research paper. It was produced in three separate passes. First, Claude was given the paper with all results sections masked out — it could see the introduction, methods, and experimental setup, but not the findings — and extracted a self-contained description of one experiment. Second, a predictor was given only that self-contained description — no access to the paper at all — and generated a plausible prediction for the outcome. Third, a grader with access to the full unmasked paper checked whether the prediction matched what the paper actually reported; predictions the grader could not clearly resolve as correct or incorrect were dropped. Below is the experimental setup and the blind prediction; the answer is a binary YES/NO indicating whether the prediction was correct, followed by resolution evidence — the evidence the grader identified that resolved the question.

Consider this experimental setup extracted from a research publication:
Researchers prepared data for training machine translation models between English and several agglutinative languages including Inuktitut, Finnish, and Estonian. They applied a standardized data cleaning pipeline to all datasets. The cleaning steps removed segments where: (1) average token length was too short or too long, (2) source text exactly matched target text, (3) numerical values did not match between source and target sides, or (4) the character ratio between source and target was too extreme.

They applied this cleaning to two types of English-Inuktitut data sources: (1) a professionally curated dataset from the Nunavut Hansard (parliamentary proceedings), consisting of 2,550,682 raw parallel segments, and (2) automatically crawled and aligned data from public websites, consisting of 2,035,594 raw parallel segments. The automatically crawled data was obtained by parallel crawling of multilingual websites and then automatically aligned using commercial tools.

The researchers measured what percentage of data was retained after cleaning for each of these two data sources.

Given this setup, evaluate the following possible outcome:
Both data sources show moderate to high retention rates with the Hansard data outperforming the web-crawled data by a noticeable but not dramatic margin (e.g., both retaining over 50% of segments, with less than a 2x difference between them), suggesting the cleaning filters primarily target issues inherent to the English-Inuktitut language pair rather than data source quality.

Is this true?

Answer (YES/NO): NO